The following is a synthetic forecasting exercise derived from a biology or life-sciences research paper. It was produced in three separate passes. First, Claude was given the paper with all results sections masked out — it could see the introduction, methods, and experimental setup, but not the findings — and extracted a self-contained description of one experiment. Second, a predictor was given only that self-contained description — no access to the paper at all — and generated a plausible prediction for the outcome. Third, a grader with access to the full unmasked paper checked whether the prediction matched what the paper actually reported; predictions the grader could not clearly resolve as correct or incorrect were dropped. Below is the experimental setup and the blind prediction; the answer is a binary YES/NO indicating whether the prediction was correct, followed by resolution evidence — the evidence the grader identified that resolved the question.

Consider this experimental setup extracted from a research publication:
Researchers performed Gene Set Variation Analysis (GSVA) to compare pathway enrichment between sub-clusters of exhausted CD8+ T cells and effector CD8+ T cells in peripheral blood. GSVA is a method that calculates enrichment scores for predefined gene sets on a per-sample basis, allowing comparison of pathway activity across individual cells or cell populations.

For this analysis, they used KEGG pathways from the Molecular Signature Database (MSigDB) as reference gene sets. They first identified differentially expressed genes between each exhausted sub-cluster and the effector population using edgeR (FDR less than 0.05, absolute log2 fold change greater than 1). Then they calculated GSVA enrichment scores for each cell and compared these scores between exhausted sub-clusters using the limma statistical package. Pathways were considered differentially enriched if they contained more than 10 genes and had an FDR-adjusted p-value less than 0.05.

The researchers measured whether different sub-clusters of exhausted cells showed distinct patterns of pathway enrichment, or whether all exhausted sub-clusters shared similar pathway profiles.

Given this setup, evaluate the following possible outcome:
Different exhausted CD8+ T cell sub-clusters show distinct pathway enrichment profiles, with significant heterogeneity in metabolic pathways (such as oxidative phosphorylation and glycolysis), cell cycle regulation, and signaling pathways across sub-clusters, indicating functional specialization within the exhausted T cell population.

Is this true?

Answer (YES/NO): NO